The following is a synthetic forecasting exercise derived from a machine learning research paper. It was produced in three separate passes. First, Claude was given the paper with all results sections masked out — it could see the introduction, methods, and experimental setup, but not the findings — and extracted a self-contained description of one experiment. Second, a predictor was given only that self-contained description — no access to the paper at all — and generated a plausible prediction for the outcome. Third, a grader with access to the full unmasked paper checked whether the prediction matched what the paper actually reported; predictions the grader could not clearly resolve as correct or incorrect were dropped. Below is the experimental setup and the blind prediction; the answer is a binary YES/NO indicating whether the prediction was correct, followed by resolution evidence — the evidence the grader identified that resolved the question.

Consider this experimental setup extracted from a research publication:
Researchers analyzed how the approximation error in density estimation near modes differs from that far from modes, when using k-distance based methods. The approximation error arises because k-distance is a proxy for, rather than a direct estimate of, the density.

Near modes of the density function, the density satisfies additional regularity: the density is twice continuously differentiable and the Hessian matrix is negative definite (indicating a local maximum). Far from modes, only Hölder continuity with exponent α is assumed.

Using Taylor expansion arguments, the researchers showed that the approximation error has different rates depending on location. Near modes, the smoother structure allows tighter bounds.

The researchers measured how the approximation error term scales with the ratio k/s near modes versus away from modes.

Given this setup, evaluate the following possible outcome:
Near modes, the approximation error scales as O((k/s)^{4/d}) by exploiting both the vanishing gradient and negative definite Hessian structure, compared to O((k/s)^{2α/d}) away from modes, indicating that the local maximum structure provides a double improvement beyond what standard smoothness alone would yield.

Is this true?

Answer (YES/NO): NO